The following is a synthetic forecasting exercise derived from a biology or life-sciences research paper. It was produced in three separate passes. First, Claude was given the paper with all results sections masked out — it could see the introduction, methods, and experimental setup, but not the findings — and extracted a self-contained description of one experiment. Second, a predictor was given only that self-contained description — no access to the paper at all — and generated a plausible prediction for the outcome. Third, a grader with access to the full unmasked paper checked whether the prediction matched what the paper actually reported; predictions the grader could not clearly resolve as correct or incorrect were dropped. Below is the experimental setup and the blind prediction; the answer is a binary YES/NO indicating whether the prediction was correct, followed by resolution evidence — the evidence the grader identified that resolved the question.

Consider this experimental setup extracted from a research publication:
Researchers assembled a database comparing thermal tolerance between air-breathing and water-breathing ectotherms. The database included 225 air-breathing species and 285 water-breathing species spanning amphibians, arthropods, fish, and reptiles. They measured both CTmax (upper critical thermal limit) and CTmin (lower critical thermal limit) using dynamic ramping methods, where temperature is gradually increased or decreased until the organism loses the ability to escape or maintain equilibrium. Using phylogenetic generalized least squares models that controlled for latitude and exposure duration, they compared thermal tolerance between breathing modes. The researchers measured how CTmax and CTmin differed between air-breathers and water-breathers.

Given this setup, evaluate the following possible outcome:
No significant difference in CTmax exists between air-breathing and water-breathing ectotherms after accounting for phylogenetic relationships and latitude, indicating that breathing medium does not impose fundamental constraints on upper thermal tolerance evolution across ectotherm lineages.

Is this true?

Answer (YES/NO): NO